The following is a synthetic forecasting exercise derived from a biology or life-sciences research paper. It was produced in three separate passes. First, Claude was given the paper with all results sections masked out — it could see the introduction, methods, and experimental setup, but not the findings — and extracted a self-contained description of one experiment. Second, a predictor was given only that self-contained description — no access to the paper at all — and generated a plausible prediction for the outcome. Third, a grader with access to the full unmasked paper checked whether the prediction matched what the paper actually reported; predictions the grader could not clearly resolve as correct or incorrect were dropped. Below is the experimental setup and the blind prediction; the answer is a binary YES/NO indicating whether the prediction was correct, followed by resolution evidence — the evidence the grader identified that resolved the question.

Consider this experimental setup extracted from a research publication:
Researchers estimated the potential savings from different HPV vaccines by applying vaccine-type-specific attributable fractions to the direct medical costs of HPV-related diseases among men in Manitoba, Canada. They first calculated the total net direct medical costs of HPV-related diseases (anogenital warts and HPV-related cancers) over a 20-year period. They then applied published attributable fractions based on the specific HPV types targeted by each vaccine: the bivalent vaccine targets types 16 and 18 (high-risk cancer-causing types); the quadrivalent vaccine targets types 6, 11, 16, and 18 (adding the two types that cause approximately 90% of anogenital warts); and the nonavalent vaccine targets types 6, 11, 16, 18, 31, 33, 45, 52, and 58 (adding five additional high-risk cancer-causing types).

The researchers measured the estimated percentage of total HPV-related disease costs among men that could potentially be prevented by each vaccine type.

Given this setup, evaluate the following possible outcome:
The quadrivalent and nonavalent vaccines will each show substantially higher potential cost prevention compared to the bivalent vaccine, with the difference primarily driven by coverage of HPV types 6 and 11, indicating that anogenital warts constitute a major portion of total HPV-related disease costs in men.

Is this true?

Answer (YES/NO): YES